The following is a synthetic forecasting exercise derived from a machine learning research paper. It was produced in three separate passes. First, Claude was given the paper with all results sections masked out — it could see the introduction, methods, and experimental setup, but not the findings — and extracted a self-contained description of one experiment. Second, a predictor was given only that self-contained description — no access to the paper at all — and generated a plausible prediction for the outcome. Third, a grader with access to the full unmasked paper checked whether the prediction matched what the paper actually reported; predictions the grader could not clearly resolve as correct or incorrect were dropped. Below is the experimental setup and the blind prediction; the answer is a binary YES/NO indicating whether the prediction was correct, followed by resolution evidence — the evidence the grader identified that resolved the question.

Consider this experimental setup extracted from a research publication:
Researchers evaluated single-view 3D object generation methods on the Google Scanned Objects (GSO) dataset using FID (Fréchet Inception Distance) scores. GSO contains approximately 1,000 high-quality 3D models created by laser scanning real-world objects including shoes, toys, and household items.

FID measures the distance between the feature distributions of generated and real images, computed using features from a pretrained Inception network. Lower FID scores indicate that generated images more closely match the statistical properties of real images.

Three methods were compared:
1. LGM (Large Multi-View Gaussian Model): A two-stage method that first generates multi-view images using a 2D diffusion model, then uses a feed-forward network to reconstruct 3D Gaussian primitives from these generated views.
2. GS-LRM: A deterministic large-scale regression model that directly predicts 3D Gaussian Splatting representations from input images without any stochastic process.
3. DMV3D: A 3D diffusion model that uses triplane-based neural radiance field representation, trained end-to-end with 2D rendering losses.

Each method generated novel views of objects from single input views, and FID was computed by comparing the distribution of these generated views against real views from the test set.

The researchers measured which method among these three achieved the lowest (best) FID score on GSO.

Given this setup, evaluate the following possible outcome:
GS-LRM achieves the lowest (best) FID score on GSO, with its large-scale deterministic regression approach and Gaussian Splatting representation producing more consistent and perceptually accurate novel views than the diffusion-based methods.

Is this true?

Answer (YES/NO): NO